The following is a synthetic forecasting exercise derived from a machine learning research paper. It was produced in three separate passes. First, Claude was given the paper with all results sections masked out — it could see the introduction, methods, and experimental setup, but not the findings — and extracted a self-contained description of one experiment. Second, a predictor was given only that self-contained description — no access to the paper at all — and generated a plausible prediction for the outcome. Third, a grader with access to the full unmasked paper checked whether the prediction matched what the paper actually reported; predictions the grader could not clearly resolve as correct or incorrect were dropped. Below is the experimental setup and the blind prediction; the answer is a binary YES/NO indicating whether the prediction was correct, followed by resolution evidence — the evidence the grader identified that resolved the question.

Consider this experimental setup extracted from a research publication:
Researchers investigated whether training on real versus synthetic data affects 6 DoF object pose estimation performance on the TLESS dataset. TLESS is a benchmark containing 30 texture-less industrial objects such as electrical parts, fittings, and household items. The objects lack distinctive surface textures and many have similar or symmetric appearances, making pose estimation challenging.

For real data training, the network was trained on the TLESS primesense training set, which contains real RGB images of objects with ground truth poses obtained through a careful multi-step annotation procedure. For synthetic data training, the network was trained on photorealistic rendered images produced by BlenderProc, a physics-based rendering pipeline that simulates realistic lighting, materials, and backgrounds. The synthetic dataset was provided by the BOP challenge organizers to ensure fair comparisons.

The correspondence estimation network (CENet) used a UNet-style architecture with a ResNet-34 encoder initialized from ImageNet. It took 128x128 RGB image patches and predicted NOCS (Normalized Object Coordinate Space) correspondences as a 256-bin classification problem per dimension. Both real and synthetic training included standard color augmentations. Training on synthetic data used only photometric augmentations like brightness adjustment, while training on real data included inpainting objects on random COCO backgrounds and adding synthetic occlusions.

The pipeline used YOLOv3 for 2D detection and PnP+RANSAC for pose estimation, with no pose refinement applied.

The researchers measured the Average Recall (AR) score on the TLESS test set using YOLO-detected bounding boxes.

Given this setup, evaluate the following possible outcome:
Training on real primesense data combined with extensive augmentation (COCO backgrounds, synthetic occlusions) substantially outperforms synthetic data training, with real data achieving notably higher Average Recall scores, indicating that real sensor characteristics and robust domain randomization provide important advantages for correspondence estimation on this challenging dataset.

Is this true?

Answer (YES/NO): NO